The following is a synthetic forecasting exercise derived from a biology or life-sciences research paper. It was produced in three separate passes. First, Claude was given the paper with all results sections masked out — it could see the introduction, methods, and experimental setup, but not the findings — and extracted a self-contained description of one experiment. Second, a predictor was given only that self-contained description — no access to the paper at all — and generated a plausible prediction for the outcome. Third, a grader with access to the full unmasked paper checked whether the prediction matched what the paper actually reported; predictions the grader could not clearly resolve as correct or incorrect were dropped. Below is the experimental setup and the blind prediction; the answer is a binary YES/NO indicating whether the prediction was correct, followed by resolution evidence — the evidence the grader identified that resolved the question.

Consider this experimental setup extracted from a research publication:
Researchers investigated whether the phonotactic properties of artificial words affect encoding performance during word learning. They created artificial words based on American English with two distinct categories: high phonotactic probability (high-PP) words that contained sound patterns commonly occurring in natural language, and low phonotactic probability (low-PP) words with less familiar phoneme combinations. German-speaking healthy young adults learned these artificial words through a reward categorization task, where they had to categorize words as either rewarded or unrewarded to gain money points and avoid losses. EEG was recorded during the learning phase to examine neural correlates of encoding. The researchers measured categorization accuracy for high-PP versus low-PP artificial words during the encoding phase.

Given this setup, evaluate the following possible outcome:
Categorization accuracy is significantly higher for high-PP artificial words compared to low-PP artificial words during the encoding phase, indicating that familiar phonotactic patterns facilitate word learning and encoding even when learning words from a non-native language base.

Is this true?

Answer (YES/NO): YES